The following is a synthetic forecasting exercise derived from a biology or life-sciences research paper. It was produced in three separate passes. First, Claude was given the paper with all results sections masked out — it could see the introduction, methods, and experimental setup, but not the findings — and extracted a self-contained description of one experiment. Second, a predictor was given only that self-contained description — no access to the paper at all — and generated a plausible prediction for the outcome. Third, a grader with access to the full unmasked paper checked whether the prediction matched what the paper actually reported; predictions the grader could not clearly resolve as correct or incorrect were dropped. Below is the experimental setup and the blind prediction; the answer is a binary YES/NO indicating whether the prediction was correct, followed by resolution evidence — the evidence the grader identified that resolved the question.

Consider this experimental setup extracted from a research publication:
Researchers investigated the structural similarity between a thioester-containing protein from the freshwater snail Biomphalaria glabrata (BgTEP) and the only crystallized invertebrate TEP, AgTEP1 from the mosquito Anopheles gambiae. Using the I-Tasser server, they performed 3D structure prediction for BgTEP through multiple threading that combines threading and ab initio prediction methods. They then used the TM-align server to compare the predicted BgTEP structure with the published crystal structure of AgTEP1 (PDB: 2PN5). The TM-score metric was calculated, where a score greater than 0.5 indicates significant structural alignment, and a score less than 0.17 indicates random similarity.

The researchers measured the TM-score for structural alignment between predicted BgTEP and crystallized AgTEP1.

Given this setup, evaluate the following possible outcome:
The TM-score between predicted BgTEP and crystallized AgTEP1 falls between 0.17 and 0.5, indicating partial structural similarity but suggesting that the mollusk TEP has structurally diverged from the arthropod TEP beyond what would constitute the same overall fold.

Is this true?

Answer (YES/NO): NO